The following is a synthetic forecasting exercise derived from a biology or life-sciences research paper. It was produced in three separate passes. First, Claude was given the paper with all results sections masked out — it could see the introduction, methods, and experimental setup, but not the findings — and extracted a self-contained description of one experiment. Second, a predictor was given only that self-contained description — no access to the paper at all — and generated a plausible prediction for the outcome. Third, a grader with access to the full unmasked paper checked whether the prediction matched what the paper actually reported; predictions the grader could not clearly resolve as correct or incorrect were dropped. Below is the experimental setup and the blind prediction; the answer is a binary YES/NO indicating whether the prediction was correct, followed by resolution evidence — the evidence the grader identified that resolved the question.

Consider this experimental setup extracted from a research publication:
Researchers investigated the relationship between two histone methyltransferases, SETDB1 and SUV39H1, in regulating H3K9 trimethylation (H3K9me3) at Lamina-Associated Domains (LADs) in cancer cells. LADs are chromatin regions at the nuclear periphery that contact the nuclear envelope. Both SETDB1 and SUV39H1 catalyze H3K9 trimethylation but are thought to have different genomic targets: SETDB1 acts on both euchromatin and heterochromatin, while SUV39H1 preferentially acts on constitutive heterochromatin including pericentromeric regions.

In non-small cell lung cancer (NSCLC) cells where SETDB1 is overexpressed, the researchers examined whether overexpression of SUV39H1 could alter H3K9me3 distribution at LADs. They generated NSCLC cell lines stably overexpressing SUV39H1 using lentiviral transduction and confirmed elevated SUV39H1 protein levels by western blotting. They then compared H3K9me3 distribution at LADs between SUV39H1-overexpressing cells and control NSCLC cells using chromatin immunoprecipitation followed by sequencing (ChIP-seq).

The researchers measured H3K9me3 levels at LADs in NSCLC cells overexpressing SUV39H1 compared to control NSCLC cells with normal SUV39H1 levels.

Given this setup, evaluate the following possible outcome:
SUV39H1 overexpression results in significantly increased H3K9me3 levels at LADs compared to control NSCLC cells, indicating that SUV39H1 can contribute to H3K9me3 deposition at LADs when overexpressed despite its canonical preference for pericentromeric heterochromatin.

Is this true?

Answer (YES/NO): YES